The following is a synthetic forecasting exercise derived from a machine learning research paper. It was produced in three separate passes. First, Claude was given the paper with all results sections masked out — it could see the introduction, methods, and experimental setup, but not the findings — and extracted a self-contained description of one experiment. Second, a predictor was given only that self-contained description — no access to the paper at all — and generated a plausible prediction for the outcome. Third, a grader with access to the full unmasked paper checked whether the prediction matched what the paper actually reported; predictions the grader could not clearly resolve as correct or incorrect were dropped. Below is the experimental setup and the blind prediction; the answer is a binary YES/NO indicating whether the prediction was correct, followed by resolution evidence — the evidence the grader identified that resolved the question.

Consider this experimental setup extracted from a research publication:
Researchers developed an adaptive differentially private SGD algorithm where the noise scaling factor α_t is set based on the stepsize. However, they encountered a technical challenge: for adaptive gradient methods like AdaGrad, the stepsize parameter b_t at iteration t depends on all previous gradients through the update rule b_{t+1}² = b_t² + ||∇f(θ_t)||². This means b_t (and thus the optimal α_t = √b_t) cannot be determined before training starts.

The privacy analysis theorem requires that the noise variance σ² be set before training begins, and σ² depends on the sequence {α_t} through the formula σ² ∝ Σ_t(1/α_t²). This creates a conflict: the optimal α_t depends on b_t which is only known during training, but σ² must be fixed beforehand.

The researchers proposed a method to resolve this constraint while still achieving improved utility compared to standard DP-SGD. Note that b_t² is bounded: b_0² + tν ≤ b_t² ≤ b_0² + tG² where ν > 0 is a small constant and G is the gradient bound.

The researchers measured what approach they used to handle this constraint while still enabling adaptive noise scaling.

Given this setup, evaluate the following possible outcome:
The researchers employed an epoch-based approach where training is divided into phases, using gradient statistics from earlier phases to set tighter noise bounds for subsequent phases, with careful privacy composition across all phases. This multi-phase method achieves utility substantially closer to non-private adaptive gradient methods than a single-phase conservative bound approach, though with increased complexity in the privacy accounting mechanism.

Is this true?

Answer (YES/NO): NO